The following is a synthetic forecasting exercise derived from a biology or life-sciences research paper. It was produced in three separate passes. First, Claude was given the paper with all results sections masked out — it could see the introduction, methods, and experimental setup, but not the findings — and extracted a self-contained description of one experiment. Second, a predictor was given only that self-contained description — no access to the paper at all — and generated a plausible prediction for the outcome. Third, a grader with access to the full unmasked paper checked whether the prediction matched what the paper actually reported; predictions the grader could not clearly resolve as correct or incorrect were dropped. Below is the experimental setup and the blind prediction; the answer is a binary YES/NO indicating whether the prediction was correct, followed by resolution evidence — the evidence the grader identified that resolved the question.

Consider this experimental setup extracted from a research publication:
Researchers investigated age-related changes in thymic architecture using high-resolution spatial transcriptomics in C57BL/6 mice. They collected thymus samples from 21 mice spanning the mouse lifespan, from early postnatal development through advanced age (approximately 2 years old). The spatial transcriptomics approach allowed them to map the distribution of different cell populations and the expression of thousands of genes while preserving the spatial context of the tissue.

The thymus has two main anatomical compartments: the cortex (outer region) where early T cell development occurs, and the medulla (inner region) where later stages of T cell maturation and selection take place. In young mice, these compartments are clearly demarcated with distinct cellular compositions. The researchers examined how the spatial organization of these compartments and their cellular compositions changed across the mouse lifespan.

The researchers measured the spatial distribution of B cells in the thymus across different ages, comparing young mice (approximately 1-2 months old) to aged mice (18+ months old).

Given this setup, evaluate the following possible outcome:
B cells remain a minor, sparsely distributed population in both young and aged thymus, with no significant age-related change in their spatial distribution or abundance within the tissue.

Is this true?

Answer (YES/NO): NO